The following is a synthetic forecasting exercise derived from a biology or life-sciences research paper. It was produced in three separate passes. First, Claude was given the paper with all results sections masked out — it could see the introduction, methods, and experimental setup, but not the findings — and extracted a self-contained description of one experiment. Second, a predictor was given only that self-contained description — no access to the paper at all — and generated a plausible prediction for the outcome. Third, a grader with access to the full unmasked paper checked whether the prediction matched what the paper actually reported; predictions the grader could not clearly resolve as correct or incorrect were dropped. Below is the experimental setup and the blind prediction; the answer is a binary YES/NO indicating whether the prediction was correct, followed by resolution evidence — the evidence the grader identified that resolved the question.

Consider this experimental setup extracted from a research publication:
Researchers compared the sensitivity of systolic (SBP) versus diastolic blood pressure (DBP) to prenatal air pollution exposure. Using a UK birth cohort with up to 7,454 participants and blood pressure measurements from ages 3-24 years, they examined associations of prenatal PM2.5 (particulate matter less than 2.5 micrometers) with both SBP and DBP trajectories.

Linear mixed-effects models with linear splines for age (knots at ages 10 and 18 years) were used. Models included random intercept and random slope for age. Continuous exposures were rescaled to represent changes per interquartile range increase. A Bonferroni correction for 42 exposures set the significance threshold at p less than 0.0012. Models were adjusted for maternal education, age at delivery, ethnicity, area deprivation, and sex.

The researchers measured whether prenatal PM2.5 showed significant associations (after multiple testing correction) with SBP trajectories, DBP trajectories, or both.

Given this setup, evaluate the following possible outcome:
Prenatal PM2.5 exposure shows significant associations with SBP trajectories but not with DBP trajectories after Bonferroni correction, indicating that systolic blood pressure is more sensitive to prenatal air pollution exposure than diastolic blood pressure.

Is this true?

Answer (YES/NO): NO